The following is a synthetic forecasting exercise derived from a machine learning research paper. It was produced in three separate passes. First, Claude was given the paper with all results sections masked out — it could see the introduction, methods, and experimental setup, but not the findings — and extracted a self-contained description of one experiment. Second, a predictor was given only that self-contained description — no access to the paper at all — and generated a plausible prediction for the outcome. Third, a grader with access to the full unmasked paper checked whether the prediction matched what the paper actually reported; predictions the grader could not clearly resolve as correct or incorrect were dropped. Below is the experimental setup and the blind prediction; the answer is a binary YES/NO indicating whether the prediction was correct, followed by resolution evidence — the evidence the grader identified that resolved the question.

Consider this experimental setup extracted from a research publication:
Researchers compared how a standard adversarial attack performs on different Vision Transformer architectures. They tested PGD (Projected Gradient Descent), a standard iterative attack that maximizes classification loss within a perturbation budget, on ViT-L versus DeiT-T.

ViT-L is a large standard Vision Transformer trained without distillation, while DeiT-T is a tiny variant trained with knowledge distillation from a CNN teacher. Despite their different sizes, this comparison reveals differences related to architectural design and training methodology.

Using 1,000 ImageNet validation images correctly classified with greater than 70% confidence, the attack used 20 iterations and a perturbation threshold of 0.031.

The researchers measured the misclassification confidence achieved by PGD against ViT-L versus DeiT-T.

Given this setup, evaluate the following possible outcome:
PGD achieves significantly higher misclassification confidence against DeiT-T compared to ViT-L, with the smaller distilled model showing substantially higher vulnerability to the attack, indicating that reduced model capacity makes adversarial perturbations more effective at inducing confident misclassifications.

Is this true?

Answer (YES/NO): NO